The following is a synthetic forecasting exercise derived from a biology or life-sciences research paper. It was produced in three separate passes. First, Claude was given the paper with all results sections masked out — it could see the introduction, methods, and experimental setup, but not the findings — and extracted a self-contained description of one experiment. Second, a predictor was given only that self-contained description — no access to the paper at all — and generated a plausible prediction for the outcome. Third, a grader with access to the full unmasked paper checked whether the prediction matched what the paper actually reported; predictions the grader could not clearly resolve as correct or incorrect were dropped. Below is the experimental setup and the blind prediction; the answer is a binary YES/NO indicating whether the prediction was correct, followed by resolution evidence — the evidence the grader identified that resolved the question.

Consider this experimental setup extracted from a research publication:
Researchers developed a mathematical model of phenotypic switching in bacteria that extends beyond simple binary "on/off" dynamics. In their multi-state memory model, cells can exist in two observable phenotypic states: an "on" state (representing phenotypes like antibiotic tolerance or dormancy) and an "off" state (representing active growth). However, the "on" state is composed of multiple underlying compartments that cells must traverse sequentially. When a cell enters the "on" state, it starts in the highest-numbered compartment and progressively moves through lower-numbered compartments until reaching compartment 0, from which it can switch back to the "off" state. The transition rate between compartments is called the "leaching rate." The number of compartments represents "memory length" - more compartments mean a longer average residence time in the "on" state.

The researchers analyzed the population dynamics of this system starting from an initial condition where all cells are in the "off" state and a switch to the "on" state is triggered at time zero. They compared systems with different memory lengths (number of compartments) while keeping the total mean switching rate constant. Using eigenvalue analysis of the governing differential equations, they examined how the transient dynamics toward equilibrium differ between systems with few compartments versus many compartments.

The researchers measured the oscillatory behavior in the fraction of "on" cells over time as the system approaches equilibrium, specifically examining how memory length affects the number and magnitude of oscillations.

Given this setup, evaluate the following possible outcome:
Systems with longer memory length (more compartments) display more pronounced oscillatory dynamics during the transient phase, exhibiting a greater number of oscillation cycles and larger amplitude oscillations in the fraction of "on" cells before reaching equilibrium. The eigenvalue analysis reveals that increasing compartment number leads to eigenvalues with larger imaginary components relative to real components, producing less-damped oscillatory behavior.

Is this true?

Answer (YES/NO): YES